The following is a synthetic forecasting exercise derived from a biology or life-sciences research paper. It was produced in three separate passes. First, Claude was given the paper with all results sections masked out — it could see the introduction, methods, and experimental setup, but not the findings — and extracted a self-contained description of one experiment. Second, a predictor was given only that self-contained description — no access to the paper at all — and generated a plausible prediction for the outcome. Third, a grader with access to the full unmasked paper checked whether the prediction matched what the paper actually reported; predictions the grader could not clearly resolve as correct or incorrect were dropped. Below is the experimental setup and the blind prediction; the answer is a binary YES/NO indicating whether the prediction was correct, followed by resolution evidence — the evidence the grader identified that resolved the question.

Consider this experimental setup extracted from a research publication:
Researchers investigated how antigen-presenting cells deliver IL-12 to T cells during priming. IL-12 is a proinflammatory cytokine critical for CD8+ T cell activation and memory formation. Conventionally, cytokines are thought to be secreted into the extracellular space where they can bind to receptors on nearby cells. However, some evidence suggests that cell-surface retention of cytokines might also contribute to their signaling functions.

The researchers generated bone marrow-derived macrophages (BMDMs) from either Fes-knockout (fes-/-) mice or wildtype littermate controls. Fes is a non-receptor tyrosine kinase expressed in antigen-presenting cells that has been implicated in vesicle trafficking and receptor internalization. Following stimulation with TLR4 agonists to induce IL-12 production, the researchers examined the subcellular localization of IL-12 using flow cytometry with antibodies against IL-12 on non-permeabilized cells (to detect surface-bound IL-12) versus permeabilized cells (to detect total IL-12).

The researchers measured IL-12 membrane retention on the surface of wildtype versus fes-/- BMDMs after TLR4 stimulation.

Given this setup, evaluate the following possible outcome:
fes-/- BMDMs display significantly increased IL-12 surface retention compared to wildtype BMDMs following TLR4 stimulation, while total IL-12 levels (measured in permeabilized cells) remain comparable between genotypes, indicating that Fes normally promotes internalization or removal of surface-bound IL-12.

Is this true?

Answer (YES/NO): NO